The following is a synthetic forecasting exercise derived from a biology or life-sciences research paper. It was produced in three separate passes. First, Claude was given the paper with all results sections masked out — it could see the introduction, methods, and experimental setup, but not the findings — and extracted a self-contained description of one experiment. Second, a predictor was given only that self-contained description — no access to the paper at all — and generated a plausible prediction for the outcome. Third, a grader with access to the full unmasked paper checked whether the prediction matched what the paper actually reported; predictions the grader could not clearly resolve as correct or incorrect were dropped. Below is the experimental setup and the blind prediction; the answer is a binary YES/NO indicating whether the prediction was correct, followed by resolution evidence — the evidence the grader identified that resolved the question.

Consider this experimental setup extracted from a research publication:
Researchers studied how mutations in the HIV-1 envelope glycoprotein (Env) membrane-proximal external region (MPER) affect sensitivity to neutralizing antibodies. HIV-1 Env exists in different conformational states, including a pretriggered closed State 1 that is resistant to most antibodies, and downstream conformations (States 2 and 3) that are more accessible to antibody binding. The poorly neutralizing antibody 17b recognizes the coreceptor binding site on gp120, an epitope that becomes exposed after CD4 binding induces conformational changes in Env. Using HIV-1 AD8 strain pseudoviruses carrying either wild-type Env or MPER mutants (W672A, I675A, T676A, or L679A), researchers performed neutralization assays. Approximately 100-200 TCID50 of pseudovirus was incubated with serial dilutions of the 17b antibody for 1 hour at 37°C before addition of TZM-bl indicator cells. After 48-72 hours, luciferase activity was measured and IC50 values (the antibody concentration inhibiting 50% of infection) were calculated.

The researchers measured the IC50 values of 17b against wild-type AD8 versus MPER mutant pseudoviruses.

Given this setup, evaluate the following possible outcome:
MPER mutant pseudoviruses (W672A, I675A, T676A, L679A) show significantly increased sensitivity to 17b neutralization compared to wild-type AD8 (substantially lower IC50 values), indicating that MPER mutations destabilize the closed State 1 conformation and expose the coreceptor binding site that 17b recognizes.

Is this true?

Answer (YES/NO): YES